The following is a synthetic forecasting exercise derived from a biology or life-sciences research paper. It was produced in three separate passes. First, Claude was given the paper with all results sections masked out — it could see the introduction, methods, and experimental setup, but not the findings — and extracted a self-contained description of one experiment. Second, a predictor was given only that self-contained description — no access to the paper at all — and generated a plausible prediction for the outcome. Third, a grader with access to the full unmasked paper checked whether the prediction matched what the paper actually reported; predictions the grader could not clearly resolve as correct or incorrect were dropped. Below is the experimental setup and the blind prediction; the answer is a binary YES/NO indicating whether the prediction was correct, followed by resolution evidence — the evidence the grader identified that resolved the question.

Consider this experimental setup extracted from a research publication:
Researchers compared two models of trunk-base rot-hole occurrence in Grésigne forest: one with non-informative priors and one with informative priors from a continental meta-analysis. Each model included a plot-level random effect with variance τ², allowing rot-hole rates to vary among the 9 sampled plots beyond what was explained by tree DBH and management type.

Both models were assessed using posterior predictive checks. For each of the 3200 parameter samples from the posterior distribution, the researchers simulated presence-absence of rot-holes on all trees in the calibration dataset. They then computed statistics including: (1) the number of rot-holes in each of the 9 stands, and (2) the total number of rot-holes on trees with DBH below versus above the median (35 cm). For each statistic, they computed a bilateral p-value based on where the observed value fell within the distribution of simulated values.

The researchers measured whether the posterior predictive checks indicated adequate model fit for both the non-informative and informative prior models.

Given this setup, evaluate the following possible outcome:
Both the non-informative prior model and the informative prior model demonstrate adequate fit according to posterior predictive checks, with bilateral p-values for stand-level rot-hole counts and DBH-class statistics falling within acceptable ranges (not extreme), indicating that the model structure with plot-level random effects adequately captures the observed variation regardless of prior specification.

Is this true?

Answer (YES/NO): YES